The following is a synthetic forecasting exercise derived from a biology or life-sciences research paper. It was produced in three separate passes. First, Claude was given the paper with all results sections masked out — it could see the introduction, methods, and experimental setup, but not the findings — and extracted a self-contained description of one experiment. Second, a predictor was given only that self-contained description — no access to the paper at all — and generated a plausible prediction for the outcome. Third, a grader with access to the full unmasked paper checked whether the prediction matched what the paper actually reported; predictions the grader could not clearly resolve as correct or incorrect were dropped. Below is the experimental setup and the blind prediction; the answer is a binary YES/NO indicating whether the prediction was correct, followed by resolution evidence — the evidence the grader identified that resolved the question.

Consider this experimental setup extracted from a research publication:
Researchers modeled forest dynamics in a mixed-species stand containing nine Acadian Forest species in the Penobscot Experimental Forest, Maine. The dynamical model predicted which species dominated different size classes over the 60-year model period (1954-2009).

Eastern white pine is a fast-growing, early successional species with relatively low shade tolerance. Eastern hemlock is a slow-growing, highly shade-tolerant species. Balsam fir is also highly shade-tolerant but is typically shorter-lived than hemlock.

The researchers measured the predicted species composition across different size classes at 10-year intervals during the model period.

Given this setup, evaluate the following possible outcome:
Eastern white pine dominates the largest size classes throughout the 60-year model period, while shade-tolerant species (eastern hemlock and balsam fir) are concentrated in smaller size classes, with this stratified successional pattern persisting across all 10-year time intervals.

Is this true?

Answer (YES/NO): YES